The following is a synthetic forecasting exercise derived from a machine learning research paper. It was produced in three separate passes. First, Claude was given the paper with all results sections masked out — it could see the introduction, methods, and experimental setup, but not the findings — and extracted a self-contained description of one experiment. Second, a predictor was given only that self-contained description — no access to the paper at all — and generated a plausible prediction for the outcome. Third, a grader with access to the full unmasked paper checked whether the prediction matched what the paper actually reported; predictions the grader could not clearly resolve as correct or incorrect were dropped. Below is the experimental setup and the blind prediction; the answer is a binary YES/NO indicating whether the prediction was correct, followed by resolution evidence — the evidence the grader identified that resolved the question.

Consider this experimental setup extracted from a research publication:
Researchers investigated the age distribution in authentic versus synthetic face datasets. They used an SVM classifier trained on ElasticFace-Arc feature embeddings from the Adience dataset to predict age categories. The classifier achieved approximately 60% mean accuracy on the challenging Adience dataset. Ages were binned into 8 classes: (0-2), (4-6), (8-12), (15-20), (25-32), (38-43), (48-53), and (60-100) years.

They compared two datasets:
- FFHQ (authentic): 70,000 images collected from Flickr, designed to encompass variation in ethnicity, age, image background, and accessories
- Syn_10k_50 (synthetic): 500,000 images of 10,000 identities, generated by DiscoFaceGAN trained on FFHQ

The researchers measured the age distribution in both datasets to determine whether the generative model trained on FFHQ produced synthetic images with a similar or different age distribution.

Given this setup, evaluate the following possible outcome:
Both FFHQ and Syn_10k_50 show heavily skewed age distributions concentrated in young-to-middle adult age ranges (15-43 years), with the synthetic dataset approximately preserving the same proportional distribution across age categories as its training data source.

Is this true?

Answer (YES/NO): NO